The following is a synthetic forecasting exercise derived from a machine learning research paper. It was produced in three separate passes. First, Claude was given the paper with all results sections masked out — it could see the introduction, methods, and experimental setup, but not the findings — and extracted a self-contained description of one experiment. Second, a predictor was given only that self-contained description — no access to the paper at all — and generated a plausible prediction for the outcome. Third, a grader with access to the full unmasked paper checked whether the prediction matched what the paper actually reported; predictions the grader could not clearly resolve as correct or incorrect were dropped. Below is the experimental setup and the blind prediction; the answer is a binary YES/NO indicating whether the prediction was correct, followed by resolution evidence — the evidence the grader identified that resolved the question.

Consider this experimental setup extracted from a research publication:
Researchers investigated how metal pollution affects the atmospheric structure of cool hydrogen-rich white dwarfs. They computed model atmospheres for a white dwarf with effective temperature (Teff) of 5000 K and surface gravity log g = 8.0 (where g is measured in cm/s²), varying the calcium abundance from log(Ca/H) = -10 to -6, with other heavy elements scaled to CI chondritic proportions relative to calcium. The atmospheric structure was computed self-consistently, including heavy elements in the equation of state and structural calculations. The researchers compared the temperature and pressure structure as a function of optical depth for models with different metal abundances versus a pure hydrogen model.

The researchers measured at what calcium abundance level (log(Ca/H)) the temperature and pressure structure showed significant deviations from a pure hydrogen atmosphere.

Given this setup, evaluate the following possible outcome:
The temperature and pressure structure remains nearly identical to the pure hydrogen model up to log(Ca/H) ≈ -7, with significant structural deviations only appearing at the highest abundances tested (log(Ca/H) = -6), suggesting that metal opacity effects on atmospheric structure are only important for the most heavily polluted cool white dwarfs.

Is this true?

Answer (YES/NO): NO